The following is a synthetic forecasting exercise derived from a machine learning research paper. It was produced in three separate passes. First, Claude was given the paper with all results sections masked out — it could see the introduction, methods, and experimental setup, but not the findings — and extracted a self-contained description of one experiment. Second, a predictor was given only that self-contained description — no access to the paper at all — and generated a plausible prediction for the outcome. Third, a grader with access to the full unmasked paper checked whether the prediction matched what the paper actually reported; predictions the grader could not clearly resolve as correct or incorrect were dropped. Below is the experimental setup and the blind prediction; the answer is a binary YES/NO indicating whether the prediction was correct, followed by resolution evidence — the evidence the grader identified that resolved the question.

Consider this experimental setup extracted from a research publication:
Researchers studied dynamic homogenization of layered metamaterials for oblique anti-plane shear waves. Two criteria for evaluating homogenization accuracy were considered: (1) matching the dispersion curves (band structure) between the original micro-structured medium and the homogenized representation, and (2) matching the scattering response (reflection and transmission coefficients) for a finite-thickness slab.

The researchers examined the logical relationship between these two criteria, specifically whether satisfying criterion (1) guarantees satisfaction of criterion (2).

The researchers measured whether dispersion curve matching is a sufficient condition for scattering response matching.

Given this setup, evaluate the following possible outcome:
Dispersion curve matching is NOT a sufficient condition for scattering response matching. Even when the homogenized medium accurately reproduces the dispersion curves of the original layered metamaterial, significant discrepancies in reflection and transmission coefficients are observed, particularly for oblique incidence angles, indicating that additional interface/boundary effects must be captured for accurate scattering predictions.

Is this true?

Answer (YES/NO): YES